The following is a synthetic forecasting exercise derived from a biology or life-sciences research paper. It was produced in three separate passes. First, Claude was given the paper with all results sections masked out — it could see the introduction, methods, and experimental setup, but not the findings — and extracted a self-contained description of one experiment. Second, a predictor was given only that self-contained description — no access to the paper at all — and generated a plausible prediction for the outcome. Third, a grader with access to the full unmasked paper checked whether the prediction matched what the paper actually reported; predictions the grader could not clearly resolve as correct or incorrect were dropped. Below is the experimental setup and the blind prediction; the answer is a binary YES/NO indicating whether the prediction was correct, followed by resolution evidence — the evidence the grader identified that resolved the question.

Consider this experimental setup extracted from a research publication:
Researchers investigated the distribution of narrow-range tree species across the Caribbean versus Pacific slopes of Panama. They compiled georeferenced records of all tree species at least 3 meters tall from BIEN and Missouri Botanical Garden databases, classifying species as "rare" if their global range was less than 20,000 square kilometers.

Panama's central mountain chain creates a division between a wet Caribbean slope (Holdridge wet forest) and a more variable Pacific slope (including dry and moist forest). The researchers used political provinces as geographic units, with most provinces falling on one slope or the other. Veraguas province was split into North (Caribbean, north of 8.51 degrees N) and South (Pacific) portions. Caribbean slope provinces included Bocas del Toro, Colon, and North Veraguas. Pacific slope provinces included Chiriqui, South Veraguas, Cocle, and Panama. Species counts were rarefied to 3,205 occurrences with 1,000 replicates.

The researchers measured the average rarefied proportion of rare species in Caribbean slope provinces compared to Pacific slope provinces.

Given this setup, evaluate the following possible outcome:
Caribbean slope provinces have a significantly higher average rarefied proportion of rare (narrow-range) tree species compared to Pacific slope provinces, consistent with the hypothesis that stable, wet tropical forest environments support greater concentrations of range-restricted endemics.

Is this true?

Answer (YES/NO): NO